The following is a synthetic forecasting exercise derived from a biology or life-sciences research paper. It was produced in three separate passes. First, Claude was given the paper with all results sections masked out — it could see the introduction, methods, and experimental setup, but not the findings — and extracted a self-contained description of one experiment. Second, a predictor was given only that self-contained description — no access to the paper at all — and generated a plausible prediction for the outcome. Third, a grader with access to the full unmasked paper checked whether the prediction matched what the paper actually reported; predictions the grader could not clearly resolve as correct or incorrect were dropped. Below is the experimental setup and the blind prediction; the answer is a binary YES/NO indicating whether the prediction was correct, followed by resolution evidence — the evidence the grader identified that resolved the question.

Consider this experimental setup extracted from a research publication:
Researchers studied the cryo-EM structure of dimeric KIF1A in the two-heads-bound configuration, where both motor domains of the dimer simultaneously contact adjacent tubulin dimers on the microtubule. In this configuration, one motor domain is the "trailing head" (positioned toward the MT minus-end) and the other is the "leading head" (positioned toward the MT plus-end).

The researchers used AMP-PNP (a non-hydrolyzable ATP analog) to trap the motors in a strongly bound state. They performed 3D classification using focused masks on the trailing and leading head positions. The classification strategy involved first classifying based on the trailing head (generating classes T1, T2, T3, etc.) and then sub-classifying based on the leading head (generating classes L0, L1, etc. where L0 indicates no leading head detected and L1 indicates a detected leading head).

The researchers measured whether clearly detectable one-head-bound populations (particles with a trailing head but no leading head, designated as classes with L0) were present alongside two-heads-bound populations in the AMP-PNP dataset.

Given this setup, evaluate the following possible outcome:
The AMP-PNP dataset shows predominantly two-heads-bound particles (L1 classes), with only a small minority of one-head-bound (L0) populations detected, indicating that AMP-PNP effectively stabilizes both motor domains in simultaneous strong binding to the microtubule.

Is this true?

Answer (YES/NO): YES